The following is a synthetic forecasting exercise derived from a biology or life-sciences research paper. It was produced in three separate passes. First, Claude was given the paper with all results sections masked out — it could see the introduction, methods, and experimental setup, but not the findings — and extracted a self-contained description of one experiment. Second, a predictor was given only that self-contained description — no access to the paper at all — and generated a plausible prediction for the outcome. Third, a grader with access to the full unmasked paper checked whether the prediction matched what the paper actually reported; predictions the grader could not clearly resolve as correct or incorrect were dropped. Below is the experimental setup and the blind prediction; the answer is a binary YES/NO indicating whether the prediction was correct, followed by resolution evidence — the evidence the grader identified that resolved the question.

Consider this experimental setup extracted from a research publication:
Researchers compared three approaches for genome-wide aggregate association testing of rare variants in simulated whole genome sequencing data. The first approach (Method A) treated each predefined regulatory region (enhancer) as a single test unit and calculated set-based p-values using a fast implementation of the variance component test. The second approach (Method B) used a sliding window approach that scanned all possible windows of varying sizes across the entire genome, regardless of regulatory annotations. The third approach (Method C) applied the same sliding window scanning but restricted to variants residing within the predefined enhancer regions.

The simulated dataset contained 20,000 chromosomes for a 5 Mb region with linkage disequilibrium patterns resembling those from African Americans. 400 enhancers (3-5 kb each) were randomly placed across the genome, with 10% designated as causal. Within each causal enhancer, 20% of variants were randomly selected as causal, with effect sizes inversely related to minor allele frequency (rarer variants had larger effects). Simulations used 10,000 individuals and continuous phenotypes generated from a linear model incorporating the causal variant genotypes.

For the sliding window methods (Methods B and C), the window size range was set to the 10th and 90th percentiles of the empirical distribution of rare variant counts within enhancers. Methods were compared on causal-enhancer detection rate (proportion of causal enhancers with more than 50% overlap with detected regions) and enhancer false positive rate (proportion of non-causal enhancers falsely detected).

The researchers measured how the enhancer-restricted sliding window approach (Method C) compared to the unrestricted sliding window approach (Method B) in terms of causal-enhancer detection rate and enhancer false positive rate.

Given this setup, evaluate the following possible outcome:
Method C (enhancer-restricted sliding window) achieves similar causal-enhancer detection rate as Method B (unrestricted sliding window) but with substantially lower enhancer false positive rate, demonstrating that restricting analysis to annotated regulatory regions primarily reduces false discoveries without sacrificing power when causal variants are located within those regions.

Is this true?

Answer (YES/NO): NO